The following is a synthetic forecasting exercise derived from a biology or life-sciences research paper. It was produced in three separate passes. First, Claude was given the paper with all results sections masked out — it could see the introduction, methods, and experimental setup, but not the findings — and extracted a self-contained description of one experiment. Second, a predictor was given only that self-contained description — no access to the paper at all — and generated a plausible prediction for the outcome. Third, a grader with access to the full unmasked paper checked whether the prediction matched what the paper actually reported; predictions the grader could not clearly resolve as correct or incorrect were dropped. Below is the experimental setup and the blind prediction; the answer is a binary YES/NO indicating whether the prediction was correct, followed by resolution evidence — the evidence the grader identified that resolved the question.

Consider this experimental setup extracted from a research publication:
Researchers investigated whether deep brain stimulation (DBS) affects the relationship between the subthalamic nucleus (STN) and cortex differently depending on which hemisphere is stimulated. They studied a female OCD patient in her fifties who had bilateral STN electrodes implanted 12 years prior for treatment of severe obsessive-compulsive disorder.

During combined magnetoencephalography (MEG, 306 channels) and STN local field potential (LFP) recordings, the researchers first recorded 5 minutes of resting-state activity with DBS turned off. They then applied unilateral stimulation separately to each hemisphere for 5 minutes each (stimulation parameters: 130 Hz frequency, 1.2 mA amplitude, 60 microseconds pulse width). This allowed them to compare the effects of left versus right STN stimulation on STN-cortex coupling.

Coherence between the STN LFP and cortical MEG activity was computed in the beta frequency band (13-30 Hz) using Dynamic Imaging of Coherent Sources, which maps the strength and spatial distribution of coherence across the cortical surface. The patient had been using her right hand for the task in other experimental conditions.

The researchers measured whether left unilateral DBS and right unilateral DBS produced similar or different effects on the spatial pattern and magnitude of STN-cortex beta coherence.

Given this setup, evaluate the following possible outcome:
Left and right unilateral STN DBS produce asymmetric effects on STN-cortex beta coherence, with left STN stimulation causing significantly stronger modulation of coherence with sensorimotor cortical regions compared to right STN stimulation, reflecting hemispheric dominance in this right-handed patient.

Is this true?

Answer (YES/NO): NO